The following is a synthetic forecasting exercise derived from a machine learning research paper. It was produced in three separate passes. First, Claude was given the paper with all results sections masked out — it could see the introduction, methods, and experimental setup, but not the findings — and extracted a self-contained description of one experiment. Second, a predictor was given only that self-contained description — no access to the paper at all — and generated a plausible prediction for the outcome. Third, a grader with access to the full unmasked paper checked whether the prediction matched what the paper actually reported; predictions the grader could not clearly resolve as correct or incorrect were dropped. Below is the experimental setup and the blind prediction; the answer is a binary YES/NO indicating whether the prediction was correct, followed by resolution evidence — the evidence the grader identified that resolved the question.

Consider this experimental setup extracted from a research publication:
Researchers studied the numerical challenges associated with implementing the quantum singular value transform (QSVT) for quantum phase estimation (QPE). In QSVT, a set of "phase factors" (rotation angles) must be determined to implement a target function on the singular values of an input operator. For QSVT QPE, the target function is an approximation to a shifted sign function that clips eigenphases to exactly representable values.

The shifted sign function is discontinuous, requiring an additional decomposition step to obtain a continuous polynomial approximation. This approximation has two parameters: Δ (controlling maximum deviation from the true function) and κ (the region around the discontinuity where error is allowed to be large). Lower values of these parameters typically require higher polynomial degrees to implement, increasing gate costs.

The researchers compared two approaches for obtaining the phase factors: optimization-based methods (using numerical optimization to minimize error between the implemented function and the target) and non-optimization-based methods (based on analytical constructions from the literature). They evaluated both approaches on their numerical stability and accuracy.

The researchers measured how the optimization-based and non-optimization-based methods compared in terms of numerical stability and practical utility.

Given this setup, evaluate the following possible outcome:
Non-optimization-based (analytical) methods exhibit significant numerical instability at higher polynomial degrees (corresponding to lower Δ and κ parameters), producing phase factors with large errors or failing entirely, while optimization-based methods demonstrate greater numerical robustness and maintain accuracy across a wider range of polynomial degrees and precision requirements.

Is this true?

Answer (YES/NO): NO